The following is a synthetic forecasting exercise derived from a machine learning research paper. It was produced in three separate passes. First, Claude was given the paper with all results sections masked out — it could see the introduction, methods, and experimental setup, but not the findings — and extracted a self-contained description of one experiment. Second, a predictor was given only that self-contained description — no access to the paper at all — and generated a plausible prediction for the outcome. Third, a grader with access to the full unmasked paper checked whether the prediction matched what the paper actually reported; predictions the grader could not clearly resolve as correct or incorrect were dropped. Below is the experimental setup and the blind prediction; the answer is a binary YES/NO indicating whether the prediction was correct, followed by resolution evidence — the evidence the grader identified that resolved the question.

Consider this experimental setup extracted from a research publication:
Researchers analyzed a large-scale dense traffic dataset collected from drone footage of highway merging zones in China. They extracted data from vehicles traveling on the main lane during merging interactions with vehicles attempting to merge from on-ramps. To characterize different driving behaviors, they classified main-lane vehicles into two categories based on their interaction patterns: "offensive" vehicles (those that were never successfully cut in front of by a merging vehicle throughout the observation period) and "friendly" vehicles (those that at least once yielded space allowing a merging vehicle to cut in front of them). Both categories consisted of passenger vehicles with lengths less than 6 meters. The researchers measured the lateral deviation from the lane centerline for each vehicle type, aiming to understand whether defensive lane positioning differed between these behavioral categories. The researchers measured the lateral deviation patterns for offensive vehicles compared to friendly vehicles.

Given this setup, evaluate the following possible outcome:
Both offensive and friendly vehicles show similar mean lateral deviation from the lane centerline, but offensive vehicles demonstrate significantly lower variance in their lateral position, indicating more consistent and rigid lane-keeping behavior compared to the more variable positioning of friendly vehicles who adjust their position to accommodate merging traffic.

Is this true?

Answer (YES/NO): NO